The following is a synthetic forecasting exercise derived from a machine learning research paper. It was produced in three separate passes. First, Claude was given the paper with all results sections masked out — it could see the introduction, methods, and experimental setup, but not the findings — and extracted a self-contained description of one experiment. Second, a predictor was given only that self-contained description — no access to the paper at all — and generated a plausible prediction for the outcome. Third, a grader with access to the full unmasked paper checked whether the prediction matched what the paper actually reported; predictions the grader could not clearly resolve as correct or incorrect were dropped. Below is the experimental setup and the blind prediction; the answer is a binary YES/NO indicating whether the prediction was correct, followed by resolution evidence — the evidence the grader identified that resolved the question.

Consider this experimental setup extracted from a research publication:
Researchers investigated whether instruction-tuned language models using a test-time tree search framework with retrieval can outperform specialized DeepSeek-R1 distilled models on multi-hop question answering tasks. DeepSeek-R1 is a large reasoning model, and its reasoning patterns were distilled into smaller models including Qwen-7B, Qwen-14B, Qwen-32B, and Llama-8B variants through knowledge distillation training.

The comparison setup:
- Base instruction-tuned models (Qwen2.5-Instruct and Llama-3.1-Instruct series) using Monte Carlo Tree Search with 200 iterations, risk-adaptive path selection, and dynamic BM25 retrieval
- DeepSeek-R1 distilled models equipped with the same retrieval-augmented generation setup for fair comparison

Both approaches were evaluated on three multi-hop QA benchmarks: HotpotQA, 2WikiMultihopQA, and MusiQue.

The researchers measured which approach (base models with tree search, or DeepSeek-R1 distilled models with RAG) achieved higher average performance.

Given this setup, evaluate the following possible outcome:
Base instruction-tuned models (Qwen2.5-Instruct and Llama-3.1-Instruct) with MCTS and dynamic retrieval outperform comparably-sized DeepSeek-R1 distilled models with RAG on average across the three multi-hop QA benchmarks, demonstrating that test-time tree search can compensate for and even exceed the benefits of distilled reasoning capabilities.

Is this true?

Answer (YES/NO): YES